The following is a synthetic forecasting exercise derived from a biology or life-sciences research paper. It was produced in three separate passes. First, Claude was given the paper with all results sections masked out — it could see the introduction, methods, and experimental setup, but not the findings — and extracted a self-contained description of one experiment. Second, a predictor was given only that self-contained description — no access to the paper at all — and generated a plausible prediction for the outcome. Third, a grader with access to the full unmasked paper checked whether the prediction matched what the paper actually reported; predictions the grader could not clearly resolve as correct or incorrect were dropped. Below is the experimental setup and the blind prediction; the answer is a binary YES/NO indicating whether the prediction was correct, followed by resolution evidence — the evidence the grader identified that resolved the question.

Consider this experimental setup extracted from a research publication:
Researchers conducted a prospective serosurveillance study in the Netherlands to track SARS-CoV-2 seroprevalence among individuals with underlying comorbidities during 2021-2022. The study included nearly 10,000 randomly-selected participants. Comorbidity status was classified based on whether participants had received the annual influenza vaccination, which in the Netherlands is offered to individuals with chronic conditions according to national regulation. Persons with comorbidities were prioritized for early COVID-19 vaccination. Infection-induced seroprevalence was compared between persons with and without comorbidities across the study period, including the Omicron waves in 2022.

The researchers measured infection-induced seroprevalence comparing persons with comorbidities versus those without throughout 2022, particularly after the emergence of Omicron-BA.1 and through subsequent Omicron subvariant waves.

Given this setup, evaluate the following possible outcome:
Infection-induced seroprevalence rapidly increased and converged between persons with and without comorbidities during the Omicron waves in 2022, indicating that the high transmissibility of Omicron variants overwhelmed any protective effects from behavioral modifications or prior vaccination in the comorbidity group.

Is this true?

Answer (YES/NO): NO